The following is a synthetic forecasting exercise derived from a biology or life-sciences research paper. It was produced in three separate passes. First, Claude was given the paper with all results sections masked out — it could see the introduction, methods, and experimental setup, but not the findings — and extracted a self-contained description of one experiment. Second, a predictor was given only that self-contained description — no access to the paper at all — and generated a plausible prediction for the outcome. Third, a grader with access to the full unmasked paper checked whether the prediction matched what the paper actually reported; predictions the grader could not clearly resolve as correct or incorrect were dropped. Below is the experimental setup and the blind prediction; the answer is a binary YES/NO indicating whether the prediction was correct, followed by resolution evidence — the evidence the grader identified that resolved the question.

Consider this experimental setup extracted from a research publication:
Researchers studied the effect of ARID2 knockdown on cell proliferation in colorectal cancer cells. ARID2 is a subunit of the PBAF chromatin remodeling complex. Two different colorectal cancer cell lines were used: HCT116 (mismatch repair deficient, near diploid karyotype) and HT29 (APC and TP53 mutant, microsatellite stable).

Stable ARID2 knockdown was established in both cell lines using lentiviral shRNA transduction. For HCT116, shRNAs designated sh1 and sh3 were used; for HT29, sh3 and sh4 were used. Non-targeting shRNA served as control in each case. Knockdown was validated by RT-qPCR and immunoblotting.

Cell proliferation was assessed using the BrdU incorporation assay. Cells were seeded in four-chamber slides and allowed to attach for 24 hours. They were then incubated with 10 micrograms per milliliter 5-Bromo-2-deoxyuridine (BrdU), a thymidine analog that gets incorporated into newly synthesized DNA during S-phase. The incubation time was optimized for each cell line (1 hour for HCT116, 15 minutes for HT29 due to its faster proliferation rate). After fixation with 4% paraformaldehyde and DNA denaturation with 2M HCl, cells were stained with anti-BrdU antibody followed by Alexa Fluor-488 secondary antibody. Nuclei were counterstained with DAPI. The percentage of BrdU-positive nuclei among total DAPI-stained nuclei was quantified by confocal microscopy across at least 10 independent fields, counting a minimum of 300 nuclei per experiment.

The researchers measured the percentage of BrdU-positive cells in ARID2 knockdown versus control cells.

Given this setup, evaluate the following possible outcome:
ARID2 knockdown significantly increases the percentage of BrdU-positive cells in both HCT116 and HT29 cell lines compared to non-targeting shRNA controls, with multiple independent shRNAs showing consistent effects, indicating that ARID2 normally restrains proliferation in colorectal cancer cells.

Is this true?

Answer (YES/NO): YES